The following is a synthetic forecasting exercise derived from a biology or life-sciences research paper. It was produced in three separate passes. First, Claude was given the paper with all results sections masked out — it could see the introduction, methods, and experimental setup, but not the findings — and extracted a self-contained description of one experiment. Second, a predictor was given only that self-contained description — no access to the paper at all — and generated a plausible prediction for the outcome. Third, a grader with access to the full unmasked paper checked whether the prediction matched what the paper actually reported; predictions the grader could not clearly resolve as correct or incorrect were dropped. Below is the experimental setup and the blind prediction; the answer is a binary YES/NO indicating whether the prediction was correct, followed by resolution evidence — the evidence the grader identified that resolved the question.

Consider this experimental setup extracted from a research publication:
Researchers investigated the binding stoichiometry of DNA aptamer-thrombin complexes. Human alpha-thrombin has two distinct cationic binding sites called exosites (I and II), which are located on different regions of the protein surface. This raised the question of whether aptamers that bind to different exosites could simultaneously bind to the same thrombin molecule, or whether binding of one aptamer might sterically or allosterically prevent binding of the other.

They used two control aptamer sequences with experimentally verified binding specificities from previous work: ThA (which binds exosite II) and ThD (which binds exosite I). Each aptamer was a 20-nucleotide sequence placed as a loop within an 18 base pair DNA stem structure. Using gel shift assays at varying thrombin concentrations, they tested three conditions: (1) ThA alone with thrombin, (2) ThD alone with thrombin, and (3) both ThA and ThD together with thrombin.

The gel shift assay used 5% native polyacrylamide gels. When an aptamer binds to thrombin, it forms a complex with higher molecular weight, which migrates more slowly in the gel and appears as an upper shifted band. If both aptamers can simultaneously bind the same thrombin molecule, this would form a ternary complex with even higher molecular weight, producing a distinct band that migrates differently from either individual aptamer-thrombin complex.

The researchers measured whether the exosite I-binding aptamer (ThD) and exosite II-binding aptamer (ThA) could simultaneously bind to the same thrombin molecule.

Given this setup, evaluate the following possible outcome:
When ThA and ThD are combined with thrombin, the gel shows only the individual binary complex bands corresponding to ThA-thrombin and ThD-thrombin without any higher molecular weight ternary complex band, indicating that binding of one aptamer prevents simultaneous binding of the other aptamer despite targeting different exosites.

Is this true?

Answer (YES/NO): NO